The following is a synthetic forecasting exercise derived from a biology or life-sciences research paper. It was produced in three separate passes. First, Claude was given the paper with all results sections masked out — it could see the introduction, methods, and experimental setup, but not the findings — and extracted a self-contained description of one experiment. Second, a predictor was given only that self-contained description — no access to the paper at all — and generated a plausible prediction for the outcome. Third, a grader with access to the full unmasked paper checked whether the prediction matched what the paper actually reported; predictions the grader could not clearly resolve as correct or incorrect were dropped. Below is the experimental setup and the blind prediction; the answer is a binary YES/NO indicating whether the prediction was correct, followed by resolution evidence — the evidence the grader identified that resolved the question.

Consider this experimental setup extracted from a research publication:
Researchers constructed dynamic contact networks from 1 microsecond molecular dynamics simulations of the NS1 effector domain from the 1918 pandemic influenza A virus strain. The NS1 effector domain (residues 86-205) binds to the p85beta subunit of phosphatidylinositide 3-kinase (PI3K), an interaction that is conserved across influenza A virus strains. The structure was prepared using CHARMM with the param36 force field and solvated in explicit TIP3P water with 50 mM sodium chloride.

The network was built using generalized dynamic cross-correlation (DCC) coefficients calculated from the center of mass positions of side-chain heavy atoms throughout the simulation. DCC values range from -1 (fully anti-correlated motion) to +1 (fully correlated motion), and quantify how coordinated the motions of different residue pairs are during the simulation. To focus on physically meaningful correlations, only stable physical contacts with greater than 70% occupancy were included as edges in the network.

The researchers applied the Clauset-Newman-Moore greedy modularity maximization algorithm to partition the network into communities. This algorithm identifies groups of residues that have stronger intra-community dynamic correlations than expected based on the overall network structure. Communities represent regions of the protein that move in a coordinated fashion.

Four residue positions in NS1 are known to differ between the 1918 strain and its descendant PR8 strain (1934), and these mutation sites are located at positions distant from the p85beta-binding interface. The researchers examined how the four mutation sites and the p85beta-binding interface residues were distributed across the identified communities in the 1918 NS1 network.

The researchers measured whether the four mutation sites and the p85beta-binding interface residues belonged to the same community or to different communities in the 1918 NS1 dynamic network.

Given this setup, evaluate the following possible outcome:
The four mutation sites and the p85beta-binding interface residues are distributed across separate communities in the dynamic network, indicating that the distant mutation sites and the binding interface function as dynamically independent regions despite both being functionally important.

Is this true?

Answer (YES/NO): NO